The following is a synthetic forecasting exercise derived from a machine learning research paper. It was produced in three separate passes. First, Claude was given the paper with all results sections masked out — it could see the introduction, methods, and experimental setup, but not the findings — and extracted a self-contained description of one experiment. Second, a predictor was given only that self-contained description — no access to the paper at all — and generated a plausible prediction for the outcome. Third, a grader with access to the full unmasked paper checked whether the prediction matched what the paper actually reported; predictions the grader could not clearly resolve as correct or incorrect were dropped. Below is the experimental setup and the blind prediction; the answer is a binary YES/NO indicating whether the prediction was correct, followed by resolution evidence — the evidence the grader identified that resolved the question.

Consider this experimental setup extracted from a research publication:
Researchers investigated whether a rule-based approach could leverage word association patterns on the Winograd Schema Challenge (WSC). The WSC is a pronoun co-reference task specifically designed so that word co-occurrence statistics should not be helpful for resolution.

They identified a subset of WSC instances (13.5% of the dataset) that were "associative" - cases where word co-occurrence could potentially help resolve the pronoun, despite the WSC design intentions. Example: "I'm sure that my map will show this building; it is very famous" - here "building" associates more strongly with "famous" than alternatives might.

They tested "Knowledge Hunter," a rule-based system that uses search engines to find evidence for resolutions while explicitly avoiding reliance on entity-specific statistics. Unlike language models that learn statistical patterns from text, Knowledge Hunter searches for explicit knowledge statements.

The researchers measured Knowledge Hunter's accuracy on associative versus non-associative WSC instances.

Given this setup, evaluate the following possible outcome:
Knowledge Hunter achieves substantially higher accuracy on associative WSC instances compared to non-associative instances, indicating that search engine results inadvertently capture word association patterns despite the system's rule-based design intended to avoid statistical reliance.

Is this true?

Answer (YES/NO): NO